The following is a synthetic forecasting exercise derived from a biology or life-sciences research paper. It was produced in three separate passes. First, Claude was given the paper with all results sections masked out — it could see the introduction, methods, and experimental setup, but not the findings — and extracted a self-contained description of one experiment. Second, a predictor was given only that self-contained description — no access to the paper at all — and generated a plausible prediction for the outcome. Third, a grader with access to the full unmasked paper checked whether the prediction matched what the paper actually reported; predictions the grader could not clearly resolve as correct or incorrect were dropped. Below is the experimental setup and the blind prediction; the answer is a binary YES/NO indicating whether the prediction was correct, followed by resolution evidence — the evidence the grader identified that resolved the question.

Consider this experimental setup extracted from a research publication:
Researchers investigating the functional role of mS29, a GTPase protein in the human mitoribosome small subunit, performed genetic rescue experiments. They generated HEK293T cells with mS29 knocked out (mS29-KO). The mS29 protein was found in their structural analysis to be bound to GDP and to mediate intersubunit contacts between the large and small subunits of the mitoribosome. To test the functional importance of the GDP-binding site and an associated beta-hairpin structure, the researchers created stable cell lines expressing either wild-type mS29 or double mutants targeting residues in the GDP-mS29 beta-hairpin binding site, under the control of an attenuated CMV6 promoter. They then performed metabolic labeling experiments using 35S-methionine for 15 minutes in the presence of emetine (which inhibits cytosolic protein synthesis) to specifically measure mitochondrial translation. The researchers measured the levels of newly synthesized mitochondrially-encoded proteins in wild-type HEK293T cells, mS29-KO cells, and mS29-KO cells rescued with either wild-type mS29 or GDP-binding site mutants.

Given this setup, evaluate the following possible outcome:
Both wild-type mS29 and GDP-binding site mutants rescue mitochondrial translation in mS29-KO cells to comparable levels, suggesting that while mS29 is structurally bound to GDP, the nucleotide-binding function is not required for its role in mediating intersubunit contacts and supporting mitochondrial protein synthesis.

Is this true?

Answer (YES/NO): NO